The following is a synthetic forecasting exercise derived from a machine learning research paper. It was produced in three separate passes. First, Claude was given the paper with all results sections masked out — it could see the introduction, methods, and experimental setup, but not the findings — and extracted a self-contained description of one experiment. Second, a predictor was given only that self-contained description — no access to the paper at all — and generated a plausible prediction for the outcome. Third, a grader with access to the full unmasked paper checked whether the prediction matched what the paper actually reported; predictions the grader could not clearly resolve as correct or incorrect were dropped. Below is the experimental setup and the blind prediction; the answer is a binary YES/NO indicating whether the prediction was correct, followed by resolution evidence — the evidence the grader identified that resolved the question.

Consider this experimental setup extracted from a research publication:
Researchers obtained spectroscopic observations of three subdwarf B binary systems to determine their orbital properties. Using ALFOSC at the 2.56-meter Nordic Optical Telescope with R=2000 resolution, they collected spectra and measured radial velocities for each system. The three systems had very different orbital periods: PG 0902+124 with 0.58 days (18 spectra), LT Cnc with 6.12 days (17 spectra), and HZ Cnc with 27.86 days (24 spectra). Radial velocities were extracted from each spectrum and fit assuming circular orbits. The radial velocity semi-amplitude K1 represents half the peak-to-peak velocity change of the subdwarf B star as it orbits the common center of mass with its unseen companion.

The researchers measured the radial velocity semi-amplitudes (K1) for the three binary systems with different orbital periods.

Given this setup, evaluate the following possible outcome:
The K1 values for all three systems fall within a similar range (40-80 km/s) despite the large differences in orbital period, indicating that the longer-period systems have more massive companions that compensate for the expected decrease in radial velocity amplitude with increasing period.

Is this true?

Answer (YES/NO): NO